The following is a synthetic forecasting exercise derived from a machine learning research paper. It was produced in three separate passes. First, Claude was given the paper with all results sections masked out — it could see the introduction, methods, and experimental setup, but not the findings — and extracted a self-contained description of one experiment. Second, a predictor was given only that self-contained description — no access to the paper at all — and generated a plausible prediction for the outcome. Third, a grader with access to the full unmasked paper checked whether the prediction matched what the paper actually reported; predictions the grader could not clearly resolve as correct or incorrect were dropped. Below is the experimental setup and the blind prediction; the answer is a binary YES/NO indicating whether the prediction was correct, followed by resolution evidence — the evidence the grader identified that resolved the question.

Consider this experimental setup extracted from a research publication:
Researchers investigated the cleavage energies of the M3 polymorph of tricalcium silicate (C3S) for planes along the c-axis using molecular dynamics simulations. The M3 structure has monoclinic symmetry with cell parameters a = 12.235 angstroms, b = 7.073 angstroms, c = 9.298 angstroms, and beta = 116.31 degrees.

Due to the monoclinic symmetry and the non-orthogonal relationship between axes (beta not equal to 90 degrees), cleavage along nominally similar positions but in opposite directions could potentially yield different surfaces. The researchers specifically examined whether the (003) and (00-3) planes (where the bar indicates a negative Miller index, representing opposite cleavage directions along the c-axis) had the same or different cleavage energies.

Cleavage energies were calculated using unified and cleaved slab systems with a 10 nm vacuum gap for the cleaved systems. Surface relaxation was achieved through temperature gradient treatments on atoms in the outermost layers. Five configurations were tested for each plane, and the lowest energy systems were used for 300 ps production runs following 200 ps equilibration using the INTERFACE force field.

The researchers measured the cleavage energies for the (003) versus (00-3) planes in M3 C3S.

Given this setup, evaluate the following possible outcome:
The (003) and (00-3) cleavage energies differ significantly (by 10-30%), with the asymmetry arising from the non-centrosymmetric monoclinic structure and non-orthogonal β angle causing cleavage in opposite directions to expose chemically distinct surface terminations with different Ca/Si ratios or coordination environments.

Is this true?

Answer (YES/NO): NO